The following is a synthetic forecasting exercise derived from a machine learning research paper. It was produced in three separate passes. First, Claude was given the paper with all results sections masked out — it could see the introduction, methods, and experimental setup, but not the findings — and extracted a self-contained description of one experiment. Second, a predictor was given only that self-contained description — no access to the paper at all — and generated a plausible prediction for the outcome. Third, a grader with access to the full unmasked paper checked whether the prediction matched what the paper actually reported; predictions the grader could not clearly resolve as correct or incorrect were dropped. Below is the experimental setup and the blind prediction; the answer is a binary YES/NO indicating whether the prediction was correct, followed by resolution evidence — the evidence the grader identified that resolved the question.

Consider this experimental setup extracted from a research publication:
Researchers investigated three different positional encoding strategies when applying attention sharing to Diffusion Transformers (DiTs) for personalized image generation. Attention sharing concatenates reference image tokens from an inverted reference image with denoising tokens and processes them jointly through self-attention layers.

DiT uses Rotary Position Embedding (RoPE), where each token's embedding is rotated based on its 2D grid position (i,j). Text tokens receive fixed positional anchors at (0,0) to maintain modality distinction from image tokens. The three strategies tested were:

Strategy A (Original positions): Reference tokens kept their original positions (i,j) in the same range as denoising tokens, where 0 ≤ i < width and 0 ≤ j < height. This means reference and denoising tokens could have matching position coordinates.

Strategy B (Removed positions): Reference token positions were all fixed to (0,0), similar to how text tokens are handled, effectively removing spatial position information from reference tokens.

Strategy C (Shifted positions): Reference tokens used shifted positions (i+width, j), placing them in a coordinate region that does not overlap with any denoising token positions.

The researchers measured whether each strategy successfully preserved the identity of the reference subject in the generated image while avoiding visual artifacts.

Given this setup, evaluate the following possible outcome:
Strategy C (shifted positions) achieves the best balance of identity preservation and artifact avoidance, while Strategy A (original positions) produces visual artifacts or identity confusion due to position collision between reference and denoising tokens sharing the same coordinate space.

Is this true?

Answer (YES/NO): NO